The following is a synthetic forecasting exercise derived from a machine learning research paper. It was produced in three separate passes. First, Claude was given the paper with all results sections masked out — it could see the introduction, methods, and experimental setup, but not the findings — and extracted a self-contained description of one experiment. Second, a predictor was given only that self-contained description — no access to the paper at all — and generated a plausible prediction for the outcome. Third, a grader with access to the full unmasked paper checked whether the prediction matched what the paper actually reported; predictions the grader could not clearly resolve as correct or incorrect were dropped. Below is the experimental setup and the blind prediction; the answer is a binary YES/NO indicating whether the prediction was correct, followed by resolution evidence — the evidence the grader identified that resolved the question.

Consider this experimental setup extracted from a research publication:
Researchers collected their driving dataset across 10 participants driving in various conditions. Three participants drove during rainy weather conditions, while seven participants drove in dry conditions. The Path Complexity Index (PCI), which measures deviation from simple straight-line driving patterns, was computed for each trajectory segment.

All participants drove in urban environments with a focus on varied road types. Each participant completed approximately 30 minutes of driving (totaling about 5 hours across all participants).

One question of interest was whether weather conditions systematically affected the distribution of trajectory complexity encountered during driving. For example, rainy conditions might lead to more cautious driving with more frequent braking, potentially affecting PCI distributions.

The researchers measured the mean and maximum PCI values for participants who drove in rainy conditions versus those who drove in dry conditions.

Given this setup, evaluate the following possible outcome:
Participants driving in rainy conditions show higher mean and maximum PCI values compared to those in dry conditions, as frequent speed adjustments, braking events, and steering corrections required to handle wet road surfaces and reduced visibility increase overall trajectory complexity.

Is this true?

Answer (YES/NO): NO